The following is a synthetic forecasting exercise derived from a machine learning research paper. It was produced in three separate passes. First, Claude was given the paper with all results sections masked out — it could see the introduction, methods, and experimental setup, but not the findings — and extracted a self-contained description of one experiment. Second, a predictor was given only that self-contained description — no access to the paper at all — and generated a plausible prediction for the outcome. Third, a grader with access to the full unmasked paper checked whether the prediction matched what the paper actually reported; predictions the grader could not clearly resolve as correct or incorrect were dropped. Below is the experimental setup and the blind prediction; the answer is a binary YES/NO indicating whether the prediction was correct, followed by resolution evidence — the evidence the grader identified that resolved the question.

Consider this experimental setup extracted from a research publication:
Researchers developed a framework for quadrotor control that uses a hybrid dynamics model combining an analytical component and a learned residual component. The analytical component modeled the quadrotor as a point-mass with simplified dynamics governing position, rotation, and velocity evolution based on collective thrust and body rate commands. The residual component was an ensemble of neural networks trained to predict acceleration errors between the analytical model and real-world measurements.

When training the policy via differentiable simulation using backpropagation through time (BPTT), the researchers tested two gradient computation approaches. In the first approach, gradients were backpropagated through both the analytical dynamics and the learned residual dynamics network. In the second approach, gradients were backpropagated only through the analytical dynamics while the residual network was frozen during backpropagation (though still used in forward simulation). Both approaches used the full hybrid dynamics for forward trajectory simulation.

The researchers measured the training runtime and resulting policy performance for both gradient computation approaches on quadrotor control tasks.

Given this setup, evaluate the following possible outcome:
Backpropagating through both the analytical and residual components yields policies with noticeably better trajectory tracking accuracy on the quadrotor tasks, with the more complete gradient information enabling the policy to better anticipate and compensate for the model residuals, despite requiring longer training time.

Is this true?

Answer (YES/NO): NO